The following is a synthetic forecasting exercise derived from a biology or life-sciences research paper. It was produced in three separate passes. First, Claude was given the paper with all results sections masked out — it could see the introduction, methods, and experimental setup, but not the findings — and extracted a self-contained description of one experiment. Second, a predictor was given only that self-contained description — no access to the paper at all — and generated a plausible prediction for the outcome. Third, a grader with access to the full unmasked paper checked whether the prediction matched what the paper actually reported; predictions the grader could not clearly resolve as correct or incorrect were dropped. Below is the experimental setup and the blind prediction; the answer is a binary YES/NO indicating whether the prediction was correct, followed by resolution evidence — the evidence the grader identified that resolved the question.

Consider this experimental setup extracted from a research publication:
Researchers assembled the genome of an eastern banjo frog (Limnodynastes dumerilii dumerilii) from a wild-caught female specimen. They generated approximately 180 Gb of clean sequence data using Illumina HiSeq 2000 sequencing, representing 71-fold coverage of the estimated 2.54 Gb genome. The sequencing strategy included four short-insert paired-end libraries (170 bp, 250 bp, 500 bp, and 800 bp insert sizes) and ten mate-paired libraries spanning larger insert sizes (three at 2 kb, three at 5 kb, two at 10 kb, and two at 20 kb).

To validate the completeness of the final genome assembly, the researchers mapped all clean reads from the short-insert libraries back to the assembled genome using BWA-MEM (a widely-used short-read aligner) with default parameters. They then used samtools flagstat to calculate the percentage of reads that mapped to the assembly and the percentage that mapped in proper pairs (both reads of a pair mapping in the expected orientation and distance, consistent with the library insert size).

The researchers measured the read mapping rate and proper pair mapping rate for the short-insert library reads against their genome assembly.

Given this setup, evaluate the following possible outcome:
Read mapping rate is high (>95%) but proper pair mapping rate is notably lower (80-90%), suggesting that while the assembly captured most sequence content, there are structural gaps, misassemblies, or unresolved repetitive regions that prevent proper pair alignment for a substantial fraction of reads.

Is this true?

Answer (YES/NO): YES